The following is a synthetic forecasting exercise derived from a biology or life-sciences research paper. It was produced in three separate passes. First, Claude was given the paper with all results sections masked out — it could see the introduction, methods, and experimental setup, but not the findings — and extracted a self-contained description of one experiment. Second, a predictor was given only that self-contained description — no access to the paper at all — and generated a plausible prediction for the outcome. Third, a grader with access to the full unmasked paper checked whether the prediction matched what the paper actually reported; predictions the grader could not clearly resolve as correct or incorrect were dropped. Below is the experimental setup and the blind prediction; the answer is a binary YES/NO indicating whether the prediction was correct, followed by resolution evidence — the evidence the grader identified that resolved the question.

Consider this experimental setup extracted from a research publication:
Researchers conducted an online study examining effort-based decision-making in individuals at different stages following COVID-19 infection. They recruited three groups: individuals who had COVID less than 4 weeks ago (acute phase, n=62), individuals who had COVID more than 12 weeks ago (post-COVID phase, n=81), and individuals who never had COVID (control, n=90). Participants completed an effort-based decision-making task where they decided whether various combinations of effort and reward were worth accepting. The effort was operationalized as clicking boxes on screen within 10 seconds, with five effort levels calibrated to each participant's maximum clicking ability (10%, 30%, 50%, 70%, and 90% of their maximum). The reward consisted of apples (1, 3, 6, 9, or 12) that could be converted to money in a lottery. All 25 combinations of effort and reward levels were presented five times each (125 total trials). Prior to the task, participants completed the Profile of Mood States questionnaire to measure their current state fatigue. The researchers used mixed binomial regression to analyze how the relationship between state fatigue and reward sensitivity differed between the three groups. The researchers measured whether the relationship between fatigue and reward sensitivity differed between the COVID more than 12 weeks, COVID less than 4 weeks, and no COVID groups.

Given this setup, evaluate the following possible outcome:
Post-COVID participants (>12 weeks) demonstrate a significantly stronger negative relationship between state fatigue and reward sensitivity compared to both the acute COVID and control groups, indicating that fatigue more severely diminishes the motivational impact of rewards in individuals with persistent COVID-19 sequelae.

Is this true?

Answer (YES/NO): YES